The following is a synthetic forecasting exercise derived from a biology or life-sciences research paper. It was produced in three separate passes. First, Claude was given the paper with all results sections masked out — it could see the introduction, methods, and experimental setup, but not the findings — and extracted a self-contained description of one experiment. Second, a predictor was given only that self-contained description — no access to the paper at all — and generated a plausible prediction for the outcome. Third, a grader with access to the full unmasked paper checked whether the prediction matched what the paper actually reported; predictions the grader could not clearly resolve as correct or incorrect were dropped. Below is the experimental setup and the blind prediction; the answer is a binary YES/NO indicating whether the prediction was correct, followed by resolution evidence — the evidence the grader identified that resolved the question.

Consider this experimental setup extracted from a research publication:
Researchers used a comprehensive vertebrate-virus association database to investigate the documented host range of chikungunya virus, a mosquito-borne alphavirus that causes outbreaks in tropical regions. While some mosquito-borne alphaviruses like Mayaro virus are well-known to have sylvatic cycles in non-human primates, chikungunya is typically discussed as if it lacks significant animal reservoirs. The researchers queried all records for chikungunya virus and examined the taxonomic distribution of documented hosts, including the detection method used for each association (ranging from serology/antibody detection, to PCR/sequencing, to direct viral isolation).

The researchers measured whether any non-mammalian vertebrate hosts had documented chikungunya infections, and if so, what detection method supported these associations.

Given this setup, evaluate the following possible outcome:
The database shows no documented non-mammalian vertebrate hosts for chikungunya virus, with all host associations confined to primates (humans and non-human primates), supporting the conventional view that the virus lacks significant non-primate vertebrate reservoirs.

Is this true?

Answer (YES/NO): NO